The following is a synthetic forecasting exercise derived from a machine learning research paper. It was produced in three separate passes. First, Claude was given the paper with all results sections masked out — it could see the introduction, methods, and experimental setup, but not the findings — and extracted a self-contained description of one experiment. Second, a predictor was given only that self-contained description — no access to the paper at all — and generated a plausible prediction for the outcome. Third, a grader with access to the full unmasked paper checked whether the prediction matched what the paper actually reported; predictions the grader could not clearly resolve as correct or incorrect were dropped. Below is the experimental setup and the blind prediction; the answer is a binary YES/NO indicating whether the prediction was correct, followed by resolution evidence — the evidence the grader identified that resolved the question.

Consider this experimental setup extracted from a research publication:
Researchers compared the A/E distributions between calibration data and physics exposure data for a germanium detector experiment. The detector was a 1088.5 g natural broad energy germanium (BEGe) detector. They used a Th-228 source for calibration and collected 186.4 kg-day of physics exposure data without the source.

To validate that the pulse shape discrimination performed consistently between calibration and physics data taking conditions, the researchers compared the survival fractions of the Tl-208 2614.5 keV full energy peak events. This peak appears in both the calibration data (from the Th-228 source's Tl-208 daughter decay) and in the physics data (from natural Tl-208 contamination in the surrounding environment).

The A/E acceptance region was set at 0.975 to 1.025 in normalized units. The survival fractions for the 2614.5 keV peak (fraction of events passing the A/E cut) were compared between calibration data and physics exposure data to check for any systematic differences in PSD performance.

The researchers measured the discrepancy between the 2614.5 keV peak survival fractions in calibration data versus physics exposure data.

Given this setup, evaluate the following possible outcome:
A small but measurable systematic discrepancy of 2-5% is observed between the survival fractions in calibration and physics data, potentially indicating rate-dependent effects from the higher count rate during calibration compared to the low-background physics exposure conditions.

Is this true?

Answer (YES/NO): NO